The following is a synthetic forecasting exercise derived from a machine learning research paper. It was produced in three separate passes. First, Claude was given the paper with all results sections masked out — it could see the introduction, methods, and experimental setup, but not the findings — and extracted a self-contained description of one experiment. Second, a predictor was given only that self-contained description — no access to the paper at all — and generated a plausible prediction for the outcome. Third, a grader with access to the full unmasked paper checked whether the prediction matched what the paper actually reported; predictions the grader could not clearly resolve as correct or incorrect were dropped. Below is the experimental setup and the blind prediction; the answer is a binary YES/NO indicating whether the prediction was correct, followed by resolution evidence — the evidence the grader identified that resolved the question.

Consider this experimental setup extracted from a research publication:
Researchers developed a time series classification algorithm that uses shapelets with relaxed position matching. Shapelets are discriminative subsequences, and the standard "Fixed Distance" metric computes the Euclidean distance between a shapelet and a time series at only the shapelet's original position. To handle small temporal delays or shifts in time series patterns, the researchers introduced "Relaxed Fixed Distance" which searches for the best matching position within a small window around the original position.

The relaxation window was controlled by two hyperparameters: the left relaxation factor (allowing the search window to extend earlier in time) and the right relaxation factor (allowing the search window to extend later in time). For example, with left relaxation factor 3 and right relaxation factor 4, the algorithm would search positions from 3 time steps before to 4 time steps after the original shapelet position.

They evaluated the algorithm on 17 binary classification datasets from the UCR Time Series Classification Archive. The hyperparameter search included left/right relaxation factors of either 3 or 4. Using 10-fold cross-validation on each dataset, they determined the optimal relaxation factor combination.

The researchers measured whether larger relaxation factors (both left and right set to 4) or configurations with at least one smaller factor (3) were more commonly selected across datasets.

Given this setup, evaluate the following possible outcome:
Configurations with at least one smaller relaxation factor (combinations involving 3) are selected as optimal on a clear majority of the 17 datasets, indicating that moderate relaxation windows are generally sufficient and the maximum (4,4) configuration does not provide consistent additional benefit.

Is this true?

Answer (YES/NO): YES